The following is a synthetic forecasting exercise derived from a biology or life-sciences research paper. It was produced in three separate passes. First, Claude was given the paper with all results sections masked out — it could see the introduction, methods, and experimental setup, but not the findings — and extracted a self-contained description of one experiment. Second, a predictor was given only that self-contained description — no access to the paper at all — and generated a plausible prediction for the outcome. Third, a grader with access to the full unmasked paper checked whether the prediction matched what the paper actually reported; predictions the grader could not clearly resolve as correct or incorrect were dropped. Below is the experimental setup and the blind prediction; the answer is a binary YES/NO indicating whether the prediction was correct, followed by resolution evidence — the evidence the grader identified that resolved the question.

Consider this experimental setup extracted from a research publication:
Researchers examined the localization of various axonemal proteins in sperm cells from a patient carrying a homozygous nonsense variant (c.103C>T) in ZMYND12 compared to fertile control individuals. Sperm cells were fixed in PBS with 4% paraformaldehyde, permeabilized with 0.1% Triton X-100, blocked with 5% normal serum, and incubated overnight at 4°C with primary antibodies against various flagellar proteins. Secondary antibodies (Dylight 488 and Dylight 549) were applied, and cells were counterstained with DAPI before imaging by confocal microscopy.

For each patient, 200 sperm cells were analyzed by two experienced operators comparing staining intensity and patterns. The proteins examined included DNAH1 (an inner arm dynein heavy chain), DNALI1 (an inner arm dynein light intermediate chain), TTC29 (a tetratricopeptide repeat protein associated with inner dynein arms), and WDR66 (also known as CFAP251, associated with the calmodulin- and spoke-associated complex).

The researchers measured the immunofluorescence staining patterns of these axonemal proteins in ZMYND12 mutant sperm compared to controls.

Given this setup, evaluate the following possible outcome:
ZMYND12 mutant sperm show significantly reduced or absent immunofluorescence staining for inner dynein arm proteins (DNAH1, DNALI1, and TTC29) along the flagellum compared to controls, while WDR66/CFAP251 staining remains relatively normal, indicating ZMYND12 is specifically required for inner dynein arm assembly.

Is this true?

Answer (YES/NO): NO